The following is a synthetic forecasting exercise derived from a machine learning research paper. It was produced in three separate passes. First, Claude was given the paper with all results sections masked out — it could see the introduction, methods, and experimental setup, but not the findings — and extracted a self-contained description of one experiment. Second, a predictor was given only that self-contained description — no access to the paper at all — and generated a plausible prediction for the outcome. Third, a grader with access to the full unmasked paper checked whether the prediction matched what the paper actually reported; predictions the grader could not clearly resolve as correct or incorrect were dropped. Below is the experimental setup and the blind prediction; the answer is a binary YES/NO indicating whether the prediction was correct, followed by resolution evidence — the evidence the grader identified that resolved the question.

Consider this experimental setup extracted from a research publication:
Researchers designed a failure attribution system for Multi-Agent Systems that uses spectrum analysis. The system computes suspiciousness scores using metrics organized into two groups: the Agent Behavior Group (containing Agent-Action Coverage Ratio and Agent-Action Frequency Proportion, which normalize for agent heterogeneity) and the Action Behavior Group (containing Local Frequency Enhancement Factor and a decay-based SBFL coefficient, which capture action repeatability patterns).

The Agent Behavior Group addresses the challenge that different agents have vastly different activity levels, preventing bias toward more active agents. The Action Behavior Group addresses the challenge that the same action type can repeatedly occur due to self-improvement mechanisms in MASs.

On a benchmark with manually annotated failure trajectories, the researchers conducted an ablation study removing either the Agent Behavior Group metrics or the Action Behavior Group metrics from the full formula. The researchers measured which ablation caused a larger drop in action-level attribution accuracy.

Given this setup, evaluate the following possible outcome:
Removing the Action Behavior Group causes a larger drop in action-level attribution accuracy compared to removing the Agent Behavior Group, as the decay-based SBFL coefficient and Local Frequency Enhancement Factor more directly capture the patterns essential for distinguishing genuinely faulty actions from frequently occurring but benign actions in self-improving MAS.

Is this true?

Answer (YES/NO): YES